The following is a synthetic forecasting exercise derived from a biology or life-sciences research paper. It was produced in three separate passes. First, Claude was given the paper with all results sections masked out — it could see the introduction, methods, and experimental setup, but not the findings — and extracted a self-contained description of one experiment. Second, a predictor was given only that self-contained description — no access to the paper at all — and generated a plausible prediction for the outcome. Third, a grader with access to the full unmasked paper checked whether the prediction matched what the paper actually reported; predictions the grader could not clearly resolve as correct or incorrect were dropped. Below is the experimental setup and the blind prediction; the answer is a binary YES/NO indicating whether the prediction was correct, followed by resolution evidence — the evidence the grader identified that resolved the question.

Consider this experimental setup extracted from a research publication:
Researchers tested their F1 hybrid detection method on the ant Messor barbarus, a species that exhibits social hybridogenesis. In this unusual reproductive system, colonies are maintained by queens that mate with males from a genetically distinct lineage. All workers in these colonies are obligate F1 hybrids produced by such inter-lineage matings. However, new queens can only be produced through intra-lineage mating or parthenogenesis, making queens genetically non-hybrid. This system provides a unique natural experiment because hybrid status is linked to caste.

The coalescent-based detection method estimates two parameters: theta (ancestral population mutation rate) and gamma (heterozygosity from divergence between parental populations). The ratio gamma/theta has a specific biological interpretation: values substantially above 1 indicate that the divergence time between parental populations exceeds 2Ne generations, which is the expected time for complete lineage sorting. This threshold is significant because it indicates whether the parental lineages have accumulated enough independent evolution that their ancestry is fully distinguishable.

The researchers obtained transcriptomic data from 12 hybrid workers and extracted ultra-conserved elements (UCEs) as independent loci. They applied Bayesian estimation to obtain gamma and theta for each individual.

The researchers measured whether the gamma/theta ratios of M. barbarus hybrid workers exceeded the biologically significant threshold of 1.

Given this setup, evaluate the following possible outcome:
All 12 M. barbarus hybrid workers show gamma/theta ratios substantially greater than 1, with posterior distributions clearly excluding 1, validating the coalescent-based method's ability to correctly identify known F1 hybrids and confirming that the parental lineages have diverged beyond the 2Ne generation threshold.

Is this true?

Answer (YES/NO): NO